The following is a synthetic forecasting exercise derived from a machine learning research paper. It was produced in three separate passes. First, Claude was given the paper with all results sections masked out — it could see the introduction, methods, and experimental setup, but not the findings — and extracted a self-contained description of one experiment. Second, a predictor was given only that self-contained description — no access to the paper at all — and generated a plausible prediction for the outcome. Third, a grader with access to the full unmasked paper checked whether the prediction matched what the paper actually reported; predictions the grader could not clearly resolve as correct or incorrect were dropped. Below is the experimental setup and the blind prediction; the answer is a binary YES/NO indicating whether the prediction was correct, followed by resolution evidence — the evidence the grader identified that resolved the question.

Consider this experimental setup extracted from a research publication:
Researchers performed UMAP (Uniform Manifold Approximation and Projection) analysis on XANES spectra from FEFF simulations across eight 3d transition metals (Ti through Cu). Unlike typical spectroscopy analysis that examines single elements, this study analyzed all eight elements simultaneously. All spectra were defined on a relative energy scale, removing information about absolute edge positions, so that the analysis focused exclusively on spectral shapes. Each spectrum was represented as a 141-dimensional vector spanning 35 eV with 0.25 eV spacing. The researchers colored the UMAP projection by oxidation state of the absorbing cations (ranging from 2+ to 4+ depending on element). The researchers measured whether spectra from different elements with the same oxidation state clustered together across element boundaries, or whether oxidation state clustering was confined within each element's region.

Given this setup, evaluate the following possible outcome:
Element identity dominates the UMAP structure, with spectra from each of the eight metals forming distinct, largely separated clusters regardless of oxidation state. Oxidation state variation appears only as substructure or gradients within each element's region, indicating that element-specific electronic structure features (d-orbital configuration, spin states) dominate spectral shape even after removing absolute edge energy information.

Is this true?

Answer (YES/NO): NO